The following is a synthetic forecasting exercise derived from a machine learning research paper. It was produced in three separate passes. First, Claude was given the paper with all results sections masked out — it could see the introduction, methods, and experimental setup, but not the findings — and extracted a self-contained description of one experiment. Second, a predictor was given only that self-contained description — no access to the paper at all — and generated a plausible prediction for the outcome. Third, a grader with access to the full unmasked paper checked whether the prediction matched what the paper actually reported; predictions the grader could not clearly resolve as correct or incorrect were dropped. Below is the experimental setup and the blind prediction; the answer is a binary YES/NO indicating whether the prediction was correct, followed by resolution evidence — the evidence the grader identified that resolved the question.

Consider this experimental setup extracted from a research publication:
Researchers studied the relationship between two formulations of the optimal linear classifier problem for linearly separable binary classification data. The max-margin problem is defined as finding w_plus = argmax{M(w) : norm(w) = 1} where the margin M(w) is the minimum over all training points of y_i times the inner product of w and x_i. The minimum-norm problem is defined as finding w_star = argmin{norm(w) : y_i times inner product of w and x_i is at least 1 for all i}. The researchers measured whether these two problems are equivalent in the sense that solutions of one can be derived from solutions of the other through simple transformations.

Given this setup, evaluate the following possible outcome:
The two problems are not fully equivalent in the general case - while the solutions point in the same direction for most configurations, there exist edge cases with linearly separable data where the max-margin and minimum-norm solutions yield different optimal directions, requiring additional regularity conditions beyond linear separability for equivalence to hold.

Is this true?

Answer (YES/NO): NO